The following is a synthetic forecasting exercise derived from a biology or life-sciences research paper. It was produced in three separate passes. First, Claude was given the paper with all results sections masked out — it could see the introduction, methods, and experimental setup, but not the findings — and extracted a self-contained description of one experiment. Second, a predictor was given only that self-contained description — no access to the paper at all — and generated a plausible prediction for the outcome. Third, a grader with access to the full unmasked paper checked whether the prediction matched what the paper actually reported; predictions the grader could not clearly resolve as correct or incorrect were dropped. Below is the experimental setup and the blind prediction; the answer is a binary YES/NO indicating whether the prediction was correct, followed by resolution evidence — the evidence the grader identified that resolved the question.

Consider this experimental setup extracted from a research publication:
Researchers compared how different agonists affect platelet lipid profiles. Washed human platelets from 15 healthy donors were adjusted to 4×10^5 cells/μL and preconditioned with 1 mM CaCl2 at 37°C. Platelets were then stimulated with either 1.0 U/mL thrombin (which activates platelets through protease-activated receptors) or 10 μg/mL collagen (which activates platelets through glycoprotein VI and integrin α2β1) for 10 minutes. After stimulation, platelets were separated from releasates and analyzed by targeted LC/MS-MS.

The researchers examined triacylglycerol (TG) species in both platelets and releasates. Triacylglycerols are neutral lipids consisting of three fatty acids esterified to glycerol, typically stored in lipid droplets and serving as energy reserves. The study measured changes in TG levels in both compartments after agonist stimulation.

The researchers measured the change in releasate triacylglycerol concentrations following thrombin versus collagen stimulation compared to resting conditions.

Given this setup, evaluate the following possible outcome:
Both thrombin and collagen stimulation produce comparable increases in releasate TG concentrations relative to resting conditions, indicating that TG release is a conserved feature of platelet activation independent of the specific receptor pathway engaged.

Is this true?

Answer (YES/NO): NO